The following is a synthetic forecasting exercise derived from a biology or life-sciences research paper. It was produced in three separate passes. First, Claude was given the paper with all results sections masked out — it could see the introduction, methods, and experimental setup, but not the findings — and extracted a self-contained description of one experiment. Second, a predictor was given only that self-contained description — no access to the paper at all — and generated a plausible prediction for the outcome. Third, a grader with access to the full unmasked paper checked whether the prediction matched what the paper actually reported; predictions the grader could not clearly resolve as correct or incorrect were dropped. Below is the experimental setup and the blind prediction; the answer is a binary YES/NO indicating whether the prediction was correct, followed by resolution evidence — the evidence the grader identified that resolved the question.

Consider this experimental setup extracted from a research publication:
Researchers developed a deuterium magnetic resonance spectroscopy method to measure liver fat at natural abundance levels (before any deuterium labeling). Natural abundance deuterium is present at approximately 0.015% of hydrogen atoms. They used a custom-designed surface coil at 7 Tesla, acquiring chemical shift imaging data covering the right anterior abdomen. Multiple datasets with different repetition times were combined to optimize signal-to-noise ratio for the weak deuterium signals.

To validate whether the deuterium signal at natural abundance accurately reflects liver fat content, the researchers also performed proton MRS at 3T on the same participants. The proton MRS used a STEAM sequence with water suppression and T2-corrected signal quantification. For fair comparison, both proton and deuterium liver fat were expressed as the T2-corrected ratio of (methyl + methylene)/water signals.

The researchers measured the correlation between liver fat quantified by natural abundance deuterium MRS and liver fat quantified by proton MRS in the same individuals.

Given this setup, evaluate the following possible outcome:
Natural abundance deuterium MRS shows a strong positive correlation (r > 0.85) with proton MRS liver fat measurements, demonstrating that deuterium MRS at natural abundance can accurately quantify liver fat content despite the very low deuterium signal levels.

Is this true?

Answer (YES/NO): YES